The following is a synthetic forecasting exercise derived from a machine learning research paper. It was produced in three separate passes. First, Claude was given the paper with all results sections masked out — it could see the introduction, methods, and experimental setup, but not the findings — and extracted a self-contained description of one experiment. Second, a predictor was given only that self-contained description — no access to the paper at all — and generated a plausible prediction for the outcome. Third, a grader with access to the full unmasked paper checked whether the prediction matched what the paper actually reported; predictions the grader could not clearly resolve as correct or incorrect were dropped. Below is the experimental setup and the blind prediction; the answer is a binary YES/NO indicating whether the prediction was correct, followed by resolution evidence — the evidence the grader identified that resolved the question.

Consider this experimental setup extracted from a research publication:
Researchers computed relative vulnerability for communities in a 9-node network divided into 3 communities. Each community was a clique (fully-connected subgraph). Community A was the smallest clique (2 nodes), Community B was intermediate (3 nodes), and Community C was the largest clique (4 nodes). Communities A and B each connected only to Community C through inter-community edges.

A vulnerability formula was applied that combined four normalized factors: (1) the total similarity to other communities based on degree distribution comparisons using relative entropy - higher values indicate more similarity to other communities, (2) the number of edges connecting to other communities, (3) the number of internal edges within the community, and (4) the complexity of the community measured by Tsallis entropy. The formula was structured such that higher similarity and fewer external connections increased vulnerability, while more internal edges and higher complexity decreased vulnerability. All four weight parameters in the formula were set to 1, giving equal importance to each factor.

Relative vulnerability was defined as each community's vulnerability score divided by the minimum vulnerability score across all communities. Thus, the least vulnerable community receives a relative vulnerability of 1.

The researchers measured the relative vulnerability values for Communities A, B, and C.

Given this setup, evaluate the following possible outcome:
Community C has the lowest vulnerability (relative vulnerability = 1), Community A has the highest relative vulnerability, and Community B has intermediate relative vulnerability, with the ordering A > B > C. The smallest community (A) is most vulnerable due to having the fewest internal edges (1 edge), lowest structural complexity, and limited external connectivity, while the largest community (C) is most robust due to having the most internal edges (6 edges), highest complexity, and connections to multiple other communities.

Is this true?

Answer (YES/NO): YES